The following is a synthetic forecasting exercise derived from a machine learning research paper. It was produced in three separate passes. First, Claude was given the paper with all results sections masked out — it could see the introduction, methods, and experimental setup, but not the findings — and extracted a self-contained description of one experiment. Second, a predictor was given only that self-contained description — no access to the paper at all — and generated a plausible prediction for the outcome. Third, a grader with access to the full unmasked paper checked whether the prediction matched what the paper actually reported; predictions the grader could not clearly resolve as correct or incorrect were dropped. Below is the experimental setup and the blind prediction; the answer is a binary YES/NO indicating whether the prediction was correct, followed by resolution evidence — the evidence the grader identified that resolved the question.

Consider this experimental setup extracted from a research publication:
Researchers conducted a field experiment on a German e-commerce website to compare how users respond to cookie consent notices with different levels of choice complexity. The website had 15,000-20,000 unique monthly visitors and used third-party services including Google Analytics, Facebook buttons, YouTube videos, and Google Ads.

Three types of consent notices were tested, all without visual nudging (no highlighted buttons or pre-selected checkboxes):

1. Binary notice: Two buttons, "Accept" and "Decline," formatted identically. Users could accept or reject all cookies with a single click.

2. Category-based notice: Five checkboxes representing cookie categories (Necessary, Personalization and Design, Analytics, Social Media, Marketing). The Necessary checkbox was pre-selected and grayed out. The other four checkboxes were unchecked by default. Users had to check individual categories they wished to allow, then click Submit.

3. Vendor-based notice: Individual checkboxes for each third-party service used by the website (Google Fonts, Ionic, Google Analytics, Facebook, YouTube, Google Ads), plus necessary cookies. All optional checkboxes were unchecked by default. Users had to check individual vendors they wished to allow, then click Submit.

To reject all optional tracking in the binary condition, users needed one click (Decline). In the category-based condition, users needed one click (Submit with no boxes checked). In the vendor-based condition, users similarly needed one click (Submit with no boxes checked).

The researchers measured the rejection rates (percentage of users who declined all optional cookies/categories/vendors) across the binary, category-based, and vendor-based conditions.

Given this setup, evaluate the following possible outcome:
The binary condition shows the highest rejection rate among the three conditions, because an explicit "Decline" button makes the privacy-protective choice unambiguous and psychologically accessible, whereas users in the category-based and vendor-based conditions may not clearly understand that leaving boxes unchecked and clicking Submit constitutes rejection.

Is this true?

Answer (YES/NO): NO